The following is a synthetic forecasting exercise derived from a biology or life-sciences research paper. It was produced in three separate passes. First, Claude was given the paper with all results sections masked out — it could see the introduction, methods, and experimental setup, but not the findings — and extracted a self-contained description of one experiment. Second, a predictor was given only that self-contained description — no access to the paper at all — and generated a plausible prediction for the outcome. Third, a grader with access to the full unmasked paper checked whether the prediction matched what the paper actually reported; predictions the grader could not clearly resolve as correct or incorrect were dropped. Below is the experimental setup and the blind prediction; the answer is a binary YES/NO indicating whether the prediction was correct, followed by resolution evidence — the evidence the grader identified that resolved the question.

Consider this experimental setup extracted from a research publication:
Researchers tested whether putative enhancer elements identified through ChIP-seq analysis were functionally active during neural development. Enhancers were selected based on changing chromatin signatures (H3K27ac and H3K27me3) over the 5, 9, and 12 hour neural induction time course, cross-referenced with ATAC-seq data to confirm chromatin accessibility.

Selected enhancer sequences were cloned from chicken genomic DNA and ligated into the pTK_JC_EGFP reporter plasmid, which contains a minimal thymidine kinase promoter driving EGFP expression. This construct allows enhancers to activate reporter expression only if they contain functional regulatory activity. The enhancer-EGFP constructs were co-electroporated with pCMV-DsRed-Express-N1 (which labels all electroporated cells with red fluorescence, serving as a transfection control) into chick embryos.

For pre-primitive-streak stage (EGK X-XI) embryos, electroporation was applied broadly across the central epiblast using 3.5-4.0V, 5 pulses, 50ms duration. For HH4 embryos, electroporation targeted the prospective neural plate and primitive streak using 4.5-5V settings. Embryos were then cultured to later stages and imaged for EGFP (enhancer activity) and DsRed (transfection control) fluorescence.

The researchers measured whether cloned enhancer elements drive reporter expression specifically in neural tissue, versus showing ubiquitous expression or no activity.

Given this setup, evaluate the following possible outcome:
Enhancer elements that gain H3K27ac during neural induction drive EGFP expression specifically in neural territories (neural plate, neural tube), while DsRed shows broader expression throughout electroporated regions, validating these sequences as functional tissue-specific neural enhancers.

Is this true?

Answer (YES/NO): YES